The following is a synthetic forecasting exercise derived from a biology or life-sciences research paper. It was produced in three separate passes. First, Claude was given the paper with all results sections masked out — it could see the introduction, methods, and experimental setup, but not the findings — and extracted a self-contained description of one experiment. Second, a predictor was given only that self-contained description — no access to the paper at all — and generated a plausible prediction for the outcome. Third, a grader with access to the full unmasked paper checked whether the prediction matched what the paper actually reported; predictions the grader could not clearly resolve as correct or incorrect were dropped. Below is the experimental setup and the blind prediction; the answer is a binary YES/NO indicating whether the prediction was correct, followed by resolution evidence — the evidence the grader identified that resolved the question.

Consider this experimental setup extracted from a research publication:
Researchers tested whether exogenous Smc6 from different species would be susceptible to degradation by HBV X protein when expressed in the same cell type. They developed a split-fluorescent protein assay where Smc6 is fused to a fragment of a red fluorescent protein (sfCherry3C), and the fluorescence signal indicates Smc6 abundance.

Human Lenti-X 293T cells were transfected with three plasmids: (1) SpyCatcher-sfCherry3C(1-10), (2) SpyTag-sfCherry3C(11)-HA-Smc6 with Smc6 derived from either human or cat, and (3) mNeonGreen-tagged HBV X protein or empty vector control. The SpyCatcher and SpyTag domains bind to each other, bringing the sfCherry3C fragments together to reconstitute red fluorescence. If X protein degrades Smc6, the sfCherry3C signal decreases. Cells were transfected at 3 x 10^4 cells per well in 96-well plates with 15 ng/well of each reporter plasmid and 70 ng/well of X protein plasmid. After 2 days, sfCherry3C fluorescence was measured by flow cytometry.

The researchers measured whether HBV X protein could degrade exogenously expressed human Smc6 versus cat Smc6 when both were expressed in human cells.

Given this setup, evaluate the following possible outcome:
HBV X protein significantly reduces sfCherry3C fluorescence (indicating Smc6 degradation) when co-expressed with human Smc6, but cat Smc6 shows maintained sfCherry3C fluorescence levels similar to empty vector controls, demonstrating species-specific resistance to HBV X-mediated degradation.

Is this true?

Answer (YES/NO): NO